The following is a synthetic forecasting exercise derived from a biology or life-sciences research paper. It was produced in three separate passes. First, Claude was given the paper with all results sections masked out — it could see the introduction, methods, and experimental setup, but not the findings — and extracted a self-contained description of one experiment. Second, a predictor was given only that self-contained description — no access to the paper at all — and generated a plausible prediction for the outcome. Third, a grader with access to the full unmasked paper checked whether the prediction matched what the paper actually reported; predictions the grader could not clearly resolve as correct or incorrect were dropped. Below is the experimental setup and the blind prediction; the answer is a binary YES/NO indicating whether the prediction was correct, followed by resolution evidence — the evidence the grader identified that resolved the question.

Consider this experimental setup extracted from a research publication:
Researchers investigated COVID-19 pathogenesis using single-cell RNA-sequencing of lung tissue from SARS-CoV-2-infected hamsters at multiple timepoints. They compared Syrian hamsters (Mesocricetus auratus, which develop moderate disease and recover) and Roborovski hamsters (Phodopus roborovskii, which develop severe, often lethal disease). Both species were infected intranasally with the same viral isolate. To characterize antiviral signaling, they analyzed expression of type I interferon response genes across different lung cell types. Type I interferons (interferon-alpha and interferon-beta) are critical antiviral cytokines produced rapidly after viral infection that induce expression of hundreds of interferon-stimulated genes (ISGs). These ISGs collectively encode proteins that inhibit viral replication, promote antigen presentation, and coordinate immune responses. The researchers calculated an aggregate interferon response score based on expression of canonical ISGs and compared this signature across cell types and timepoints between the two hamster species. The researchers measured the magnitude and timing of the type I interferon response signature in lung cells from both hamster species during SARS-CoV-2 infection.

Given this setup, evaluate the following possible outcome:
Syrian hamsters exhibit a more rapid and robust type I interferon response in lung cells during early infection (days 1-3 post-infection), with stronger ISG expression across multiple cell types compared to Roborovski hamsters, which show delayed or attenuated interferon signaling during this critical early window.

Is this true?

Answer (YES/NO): NO